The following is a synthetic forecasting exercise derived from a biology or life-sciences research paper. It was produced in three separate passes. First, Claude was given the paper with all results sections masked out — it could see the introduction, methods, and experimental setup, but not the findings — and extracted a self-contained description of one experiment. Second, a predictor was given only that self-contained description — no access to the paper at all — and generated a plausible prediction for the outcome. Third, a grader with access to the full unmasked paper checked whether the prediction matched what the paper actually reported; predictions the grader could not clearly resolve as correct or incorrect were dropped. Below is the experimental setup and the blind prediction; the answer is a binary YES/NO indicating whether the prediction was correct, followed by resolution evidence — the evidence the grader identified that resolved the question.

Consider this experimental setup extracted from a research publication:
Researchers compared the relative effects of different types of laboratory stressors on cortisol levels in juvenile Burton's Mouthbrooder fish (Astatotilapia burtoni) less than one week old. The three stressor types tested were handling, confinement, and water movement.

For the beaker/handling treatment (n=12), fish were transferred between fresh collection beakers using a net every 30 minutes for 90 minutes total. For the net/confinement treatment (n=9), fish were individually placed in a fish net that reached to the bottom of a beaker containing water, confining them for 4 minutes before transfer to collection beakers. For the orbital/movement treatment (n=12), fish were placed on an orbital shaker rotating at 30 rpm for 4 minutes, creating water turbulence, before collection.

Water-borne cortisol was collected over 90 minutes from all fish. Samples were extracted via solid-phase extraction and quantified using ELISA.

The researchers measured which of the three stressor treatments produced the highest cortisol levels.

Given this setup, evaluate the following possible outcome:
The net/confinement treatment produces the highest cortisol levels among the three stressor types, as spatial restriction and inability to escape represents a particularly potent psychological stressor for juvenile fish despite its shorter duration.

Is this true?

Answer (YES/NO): YES